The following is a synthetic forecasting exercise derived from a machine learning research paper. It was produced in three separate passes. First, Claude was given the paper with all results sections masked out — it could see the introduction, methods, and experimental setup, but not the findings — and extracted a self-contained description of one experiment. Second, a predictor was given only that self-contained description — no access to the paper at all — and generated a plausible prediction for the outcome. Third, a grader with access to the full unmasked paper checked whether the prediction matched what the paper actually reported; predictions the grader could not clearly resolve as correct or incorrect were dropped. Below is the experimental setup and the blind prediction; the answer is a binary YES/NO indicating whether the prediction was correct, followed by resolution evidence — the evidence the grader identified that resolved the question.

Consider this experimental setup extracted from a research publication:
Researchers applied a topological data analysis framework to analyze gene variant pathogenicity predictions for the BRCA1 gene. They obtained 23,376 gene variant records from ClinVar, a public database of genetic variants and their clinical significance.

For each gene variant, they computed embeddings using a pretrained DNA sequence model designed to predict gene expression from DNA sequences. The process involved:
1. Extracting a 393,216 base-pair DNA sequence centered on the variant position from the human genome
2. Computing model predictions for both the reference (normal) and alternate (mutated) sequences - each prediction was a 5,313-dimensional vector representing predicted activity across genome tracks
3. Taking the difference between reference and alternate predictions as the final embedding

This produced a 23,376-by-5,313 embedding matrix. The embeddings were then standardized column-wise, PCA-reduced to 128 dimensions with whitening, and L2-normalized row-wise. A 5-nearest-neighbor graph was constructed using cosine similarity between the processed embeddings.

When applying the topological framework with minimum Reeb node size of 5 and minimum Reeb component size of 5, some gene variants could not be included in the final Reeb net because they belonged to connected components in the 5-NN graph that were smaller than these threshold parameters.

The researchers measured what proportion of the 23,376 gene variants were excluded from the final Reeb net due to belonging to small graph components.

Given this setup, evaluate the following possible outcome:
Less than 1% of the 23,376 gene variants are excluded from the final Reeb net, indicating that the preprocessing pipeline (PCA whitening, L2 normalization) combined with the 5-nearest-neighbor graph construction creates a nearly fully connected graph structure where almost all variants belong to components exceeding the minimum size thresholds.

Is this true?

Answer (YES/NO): NO